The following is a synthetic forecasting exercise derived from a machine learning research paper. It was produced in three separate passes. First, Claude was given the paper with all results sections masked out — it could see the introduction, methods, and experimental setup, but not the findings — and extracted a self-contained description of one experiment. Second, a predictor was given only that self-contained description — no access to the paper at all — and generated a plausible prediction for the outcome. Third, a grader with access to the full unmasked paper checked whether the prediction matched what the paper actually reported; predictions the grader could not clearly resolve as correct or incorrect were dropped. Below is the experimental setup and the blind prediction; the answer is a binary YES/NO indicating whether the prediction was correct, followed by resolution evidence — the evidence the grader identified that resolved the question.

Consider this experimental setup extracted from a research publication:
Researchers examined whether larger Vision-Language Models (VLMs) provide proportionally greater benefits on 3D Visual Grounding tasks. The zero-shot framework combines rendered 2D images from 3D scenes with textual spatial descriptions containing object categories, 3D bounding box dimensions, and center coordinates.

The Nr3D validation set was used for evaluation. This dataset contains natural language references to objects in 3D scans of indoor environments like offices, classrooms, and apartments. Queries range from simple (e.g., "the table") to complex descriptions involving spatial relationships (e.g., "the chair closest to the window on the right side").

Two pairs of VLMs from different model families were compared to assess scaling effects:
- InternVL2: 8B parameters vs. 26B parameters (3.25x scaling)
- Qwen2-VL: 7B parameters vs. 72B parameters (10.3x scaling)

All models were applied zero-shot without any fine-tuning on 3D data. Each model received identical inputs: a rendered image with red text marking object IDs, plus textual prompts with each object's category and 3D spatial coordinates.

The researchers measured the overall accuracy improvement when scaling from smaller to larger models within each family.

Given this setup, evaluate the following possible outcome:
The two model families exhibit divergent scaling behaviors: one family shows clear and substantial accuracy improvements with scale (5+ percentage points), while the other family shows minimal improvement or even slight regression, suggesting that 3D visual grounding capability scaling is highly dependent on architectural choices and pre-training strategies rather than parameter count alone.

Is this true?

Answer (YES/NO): NO